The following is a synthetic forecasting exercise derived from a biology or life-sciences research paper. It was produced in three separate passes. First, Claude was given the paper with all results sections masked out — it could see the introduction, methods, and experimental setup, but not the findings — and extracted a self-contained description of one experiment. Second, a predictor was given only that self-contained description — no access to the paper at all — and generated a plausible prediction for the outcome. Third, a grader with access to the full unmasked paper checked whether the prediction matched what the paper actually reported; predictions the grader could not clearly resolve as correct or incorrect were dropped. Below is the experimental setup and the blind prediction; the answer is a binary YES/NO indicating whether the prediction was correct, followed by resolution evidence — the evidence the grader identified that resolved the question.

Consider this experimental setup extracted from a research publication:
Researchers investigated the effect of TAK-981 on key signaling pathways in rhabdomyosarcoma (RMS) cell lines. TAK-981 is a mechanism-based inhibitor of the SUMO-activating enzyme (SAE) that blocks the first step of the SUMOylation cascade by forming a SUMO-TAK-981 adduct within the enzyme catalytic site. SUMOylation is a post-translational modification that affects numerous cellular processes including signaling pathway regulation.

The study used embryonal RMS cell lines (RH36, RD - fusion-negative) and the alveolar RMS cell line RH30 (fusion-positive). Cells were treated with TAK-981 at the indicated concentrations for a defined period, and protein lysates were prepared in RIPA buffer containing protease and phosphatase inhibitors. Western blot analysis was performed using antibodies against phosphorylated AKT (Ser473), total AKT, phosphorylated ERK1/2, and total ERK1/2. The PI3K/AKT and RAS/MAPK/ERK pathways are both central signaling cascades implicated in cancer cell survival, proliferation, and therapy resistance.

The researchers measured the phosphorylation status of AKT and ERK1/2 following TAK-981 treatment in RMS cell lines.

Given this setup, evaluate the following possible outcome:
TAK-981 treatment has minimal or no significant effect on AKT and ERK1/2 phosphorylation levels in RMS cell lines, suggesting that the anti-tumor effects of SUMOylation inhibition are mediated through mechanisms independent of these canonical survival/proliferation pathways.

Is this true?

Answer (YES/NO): NO